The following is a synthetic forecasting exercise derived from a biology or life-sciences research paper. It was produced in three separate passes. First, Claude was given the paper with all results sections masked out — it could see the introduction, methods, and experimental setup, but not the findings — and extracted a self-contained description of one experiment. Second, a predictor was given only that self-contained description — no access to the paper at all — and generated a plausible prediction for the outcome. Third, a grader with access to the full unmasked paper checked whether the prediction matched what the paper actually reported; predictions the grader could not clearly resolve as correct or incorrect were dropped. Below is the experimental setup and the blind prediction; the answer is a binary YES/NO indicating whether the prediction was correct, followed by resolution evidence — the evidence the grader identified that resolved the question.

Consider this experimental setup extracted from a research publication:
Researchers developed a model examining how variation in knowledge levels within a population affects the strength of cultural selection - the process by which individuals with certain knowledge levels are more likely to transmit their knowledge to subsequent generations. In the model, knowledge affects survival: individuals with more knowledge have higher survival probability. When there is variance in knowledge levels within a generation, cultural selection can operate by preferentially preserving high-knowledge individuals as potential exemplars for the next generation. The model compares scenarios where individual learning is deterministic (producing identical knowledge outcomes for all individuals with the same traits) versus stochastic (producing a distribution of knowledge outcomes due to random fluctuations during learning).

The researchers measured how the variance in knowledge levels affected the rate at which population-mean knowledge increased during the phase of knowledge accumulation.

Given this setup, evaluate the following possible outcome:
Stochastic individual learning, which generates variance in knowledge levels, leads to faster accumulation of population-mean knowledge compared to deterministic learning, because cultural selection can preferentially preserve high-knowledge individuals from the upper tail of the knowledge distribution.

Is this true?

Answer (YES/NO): YES